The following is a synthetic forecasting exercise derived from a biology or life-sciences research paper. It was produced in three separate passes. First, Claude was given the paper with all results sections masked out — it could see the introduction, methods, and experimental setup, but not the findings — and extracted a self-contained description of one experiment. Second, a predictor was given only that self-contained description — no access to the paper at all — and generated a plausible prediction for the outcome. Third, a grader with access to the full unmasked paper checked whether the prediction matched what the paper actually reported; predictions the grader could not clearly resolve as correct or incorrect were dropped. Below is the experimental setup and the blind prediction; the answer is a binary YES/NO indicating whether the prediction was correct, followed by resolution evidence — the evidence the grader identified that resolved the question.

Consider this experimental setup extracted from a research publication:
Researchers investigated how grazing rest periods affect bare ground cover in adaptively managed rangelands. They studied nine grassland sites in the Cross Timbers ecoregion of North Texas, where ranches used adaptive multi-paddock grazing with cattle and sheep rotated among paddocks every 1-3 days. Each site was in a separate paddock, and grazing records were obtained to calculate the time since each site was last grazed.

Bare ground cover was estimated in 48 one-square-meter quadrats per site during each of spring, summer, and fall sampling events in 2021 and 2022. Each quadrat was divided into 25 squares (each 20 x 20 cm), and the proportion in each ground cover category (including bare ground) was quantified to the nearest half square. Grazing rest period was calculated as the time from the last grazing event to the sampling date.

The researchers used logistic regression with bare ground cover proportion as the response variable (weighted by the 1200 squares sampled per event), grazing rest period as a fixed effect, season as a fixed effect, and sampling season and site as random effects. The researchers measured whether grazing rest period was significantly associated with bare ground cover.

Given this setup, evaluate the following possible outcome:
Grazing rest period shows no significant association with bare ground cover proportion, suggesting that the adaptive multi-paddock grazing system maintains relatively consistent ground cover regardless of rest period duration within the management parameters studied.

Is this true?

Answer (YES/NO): NO